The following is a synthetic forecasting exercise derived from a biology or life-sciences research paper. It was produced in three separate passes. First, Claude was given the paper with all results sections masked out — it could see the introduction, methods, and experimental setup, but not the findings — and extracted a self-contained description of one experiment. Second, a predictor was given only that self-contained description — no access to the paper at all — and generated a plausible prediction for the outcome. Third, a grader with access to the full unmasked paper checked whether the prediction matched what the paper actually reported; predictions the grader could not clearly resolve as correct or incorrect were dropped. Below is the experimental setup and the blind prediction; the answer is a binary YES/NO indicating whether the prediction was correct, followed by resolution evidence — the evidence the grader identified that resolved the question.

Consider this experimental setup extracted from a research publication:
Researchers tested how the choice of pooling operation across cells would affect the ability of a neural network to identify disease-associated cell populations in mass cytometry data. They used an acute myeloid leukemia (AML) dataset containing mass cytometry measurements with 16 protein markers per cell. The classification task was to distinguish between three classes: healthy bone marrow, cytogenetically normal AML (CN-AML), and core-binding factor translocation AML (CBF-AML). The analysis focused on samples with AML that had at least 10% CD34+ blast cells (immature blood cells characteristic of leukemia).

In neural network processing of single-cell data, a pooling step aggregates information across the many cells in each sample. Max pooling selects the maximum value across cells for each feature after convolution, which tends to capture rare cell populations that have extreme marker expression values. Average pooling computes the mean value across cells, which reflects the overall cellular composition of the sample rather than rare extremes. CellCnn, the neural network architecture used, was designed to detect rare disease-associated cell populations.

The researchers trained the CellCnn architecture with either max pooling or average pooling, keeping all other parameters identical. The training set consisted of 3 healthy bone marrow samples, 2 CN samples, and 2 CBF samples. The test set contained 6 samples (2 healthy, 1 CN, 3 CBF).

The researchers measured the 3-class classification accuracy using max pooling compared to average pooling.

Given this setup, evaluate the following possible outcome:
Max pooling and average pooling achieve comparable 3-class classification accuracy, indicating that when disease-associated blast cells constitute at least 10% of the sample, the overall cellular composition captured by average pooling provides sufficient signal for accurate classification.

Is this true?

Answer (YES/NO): YES